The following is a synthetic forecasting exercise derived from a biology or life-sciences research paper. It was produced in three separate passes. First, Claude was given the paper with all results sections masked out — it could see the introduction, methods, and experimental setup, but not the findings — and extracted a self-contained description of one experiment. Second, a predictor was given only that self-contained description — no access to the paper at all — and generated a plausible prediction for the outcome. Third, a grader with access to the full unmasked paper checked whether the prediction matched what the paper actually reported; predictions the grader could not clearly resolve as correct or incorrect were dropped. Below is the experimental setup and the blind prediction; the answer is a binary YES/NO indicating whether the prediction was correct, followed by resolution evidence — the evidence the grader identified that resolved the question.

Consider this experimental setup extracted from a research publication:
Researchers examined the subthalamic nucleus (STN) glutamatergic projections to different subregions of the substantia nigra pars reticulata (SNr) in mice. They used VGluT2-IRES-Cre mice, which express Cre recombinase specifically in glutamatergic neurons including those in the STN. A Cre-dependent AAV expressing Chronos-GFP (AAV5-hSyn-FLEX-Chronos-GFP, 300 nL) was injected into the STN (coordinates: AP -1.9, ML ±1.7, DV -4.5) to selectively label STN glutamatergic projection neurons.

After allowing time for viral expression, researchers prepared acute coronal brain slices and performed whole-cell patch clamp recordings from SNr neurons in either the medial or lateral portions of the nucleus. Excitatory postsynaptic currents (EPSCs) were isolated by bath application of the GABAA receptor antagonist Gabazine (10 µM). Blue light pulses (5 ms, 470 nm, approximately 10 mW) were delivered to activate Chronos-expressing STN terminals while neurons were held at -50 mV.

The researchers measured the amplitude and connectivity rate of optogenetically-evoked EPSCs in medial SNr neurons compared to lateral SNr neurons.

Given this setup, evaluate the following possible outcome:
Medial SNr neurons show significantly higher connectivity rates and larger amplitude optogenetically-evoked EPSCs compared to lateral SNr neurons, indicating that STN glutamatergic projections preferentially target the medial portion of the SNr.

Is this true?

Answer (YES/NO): NO